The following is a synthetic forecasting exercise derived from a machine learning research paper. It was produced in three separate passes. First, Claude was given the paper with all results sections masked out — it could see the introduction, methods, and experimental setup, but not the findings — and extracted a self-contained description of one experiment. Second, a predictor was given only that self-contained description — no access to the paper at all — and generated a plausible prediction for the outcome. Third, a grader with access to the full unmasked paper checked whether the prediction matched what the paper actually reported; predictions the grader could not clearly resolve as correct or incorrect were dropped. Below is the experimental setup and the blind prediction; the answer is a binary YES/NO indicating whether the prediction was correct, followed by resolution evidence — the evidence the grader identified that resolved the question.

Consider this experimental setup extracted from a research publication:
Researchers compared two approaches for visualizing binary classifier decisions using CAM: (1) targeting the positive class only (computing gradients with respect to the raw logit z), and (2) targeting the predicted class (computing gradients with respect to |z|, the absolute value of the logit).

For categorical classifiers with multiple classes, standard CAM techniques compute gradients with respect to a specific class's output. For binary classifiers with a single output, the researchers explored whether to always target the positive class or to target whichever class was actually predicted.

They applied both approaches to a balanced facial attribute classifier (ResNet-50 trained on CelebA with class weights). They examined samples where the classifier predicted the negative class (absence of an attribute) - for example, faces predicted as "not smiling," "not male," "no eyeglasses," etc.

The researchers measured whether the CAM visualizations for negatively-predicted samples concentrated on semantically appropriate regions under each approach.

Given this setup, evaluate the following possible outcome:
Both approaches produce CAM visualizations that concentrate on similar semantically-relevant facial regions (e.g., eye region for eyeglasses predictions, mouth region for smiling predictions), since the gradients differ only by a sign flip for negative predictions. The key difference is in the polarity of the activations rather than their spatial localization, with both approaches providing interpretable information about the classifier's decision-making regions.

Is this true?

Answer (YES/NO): NO